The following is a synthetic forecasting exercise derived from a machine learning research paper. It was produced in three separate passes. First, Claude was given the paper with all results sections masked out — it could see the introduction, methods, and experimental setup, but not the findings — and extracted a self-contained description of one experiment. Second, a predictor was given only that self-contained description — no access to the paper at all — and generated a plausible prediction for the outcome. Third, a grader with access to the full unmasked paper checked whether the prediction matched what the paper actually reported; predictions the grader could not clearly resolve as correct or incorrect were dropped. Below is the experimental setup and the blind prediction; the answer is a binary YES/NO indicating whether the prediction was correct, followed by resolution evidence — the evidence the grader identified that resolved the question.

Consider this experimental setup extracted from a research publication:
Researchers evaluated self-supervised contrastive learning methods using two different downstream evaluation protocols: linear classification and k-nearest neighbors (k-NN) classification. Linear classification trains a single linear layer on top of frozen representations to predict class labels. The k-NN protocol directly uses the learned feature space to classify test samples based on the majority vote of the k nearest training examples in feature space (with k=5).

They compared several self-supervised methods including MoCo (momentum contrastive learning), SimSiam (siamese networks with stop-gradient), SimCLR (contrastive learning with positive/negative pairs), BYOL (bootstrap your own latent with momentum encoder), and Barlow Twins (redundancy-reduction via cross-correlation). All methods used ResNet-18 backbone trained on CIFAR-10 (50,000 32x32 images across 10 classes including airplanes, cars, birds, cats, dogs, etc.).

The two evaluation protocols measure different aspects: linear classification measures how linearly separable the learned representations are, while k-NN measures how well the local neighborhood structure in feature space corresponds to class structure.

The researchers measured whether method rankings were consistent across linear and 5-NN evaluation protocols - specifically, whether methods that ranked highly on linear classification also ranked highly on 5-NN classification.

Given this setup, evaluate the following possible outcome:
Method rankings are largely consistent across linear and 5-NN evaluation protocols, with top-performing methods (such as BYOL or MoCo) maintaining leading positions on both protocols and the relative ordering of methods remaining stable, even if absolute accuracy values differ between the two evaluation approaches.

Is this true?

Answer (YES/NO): NO